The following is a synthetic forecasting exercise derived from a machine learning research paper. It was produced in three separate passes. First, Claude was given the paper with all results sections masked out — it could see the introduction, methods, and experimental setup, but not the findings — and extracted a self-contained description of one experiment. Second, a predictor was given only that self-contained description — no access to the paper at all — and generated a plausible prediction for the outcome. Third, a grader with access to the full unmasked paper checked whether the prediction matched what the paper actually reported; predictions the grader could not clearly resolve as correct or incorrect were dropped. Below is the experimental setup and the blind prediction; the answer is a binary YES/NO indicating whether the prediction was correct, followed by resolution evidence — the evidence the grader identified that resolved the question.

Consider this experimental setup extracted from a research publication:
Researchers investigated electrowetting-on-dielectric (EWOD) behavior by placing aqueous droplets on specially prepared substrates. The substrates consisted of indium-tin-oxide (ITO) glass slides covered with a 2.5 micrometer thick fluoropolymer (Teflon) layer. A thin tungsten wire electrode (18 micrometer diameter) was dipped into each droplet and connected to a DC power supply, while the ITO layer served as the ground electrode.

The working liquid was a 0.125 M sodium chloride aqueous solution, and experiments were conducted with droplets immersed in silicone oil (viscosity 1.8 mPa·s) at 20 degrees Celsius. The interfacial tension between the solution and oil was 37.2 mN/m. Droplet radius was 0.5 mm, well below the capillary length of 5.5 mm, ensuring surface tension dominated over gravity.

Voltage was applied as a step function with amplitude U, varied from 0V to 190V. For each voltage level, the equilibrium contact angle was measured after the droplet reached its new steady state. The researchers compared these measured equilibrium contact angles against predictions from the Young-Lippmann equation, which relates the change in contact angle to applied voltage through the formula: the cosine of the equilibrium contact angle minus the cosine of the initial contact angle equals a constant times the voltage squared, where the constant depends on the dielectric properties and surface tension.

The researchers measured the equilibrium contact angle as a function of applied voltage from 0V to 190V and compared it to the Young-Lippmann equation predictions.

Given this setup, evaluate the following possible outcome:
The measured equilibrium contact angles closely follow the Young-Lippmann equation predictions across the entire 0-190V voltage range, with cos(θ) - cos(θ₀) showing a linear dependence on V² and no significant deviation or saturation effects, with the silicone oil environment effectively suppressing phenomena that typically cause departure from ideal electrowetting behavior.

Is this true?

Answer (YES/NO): NO